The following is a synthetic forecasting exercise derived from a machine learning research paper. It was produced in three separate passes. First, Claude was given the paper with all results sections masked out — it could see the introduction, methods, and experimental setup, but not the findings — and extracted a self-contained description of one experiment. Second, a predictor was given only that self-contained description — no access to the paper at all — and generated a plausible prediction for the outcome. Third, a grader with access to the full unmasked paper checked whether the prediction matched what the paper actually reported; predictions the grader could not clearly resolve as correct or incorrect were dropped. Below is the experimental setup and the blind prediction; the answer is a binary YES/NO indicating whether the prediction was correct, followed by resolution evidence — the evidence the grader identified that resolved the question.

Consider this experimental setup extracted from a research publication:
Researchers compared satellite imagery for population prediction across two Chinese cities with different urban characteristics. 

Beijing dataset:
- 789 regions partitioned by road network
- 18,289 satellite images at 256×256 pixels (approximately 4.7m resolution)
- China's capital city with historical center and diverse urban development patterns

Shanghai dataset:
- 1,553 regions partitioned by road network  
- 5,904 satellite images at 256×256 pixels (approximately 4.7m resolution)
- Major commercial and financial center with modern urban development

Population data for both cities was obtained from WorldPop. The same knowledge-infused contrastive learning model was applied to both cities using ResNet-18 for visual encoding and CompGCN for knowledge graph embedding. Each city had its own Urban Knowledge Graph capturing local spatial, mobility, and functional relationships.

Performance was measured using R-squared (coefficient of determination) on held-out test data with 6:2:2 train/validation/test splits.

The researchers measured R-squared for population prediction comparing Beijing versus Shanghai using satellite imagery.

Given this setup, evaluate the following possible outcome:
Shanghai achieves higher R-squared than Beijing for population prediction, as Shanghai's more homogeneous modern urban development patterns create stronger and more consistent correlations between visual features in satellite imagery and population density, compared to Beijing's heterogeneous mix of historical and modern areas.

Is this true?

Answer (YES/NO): NO